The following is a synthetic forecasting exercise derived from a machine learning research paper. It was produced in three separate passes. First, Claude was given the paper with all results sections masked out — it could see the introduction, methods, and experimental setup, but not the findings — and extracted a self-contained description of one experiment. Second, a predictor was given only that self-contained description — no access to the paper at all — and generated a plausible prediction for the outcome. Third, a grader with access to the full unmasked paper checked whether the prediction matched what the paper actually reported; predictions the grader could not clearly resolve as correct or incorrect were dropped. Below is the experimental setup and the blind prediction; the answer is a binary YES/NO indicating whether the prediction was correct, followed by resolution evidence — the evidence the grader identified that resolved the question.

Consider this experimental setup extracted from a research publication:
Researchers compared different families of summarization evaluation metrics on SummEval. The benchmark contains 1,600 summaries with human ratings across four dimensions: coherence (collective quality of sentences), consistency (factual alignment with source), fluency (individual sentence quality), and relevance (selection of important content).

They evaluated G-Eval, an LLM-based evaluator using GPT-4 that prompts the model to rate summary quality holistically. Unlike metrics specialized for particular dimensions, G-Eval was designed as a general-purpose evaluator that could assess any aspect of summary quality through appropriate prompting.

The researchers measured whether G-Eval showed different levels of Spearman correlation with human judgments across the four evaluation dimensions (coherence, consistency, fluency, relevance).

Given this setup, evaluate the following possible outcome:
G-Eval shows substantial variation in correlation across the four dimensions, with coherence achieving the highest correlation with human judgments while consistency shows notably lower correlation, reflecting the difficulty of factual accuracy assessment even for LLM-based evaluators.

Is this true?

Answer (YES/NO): NO